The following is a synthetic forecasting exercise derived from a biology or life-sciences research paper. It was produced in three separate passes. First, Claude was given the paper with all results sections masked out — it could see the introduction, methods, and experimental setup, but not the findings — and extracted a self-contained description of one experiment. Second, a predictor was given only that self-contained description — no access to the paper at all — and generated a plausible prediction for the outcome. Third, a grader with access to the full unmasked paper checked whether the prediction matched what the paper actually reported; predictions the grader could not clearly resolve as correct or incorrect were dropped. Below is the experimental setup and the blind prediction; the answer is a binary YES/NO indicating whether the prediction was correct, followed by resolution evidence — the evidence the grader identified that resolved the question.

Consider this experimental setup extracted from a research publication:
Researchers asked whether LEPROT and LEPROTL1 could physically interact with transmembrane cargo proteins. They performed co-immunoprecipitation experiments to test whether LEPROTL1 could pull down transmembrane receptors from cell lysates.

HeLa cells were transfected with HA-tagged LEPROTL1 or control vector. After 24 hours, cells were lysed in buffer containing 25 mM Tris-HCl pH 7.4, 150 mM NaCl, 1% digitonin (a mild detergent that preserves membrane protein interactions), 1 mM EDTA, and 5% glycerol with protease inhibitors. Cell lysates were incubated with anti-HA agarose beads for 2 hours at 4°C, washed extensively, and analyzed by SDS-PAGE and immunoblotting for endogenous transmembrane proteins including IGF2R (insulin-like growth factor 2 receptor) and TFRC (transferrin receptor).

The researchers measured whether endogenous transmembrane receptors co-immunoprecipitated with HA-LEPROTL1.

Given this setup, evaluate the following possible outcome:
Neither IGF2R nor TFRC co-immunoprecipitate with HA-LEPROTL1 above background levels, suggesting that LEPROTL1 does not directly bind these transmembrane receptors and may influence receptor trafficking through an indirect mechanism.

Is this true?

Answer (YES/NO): NO